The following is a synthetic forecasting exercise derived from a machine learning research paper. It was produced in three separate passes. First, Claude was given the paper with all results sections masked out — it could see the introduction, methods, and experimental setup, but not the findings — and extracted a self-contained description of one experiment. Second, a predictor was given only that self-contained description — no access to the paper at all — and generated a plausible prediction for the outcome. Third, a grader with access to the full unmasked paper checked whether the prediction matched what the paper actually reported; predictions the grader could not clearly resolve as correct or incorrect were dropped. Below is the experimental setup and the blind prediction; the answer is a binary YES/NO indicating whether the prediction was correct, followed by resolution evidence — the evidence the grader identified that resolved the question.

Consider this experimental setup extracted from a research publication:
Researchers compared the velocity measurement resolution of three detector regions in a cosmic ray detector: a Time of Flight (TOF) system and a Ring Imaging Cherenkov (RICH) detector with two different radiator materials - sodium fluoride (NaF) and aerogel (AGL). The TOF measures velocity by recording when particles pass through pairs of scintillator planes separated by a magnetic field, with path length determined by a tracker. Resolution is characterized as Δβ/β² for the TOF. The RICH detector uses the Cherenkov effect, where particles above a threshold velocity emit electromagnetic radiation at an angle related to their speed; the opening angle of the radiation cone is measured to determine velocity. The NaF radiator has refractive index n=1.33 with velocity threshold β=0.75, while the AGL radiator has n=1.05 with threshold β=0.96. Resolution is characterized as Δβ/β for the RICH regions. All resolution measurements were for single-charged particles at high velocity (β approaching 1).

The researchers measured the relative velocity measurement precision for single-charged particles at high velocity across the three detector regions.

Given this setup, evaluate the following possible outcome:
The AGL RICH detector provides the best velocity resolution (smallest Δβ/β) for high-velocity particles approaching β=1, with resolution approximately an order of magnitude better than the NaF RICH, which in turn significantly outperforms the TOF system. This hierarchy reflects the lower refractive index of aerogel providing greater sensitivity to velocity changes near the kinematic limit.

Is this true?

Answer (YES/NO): NO